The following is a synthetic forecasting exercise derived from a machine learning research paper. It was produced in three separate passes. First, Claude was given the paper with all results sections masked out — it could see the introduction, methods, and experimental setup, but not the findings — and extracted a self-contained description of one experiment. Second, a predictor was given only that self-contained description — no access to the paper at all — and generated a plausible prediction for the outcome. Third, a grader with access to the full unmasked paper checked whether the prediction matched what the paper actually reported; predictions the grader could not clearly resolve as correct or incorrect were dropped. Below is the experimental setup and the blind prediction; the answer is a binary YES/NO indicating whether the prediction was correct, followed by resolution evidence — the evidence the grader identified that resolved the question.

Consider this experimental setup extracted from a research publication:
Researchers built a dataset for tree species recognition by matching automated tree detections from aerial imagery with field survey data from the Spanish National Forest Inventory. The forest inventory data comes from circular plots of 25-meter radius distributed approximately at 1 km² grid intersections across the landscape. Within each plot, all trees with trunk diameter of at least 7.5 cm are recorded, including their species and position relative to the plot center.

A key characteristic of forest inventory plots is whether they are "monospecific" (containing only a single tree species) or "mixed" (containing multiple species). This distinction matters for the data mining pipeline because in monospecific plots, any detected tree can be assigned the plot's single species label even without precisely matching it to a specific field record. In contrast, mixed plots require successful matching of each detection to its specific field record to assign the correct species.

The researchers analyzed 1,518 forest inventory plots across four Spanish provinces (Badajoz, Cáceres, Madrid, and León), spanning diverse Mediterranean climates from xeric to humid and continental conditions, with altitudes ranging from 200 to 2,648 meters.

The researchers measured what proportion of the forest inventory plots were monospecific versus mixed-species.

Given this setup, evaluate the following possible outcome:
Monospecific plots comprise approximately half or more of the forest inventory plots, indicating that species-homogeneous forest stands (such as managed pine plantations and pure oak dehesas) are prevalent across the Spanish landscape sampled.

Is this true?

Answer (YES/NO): YES